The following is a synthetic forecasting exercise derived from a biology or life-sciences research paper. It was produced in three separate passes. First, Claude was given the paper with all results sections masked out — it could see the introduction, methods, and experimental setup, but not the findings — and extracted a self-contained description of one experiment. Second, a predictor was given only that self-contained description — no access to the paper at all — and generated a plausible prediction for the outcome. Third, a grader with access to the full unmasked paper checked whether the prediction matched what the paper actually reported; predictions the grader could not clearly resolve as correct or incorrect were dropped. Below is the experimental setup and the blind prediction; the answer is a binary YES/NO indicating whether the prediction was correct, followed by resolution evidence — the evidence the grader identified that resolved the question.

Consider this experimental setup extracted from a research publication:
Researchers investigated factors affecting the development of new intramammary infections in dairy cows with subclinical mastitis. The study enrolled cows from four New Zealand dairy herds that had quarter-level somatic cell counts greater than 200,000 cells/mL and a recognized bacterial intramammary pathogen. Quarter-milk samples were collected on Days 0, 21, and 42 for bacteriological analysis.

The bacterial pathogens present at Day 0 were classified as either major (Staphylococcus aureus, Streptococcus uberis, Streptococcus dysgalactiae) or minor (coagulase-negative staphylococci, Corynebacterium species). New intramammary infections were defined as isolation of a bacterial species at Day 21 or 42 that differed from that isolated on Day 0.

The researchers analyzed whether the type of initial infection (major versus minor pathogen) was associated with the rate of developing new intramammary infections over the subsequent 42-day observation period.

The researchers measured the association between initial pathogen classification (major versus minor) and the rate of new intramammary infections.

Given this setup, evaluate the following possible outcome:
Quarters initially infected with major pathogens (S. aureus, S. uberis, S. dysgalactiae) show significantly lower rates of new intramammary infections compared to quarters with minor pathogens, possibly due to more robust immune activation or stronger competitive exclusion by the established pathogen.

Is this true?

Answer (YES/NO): YES